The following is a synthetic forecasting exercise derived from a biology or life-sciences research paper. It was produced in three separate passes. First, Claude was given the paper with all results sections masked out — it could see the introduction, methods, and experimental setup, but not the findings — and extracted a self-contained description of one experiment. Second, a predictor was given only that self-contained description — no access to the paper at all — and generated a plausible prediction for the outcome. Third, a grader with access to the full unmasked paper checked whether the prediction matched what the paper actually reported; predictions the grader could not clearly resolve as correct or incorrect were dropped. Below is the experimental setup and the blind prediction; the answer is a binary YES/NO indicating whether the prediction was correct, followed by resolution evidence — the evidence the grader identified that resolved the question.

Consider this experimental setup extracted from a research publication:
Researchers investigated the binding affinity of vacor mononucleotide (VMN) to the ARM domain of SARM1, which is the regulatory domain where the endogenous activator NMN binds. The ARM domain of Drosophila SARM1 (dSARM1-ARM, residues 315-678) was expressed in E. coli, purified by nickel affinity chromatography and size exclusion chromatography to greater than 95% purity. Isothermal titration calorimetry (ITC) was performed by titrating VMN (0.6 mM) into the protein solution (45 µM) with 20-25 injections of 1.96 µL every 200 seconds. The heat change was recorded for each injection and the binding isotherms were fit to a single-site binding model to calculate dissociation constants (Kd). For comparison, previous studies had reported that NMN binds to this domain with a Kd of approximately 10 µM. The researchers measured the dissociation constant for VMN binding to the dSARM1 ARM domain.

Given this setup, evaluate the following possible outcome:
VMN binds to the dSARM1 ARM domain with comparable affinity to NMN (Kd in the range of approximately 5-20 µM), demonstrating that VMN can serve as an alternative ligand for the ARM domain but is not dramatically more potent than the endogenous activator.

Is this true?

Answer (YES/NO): NO